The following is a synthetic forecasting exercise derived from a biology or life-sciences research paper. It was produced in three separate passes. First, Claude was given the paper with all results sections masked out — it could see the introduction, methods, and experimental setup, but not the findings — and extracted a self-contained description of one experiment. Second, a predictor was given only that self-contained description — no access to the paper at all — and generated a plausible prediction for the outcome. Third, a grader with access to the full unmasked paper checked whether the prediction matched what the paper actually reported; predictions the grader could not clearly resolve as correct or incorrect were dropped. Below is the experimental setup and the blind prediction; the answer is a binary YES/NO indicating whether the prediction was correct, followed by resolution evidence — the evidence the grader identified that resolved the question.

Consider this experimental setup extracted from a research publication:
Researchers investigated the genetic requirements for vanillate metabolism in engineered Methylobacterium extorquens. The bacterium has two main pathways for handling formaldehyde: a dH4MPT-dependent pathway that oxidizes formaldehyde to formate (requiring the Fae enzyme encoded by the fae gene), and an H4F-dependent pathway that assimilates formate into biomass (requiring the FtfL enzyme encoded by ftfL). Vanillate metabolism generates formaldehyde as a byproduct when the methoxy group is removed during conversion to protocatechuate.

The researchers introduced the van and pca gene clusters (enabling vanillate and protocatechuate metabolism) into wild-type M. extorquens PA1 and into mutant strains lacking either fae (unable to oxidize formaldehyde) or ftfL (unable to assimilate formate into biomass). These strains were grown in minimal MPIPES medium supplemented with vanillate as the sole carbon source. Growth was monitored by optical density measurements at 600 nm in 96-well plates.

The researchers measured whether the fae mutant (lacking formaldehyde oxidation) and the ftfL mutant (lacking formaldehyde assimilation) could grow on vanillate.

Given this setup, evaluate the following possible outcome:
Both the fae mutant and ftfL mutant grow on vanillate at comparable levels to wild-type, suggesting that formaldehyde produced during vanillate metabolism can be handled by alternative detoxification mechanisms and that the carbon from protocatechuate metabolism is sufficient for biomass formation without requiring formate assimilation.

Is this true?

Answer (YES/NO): NO